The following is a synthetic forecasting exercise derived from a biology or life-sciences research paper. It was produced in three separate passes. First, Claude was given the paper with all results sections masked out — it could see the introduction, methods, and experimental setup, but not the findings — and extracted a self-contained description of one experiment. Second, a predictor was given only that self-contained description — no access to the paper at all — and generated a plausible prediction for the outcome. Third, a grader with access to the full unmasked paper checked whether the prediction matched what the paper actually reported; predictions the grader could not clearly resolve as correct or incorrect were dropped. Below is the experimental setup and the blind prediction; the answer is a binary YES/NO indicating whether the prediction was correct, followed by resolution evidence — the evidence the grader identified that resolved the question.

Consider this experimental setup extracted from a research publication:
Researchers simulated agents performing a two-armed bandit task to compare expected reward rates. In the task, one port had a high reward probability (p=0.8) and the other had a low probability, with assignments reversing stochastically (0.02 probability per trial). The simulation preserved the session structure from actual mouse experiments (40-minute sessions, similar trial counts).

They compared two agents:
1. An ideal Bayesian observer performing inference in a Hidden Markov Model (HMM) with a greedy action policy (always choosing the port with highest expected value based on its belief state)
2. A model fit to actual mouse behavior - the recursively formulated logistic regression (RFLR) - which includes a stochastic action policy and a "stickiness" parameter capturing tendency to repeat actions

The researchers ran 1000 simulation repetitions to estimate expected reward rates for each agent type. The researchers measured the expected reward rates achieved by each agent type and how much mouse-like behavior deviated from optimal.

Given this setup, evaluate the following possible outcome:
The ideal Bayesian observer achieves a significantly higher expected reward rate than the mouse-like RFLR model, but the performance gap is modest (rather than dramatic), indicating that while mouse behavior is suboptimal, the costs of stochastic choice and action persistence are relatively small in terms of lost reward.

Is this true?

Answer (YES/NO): YES